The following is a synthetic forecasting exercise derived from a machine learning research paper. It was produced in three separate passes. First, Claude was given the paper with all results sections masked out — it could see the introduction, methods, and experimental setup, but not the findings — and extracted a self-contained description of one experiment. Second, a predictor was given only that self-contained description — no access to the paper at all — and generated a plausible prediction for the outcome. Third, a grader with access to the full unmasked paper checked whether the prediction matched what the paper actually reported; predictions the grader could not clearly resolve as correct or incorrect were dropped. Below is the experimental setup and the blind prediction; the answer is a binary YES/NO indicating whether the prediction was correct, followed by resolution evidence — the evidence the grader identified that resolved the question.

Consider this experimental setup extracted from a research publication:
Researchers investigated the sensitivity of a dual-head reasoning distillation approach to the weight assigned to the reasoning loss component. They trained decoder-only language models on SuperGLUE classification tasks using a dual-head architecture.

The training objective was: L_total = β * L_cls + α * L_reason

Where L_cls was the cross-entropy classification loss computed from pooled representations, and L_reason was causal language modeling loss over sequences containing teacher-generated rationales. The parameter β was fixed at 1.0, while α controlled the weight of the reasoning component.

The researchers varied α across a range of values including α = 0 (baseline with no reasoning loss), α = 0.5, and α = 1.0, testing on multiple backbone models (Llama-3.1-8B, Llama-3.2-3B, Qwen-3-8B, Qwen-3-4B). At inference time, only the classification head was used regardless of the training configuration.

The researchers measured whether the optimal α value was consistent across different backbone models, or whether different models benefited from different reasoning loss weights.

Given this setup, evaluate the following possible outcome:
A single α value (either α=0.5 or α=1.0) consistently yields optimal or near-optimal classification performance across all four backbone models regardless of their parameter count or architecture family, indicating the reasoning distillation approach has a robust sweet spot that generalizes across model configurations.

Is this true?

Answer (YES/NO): NO